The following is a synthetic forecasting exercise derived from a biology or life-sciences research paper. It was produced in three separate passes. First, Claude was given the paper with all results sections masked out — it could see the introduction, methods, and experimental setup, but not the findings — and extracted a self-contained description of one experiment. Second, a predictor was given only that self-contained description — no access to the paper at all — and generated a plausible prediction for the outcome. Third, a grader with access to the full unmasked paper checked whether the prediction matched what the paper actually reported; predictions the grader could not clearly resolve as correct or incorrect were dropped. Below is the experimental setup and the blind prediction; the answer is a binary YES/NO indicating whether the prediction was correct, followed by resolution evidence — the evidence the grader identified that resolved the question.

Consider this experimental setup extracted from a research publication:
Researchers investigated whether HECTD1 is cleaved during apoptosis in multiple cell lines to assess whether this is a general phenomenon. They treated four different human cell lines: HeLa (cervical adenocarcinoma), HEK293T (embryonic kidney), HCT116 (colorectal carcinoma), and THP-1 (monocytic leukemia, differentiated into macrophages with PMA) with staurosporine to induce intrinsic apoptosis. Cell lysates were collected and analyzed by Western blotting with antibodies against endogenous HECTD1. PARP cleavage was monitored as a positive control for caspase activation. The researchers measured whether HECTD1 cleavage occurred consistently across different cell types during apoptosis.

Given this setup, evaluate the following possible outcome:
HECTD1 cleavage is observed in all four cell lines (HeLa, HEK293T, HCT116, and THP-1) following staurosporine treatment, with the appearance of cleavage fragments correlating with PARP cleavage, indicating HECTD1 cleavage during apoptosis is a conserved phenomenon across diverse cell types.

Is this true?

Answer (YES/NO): YES